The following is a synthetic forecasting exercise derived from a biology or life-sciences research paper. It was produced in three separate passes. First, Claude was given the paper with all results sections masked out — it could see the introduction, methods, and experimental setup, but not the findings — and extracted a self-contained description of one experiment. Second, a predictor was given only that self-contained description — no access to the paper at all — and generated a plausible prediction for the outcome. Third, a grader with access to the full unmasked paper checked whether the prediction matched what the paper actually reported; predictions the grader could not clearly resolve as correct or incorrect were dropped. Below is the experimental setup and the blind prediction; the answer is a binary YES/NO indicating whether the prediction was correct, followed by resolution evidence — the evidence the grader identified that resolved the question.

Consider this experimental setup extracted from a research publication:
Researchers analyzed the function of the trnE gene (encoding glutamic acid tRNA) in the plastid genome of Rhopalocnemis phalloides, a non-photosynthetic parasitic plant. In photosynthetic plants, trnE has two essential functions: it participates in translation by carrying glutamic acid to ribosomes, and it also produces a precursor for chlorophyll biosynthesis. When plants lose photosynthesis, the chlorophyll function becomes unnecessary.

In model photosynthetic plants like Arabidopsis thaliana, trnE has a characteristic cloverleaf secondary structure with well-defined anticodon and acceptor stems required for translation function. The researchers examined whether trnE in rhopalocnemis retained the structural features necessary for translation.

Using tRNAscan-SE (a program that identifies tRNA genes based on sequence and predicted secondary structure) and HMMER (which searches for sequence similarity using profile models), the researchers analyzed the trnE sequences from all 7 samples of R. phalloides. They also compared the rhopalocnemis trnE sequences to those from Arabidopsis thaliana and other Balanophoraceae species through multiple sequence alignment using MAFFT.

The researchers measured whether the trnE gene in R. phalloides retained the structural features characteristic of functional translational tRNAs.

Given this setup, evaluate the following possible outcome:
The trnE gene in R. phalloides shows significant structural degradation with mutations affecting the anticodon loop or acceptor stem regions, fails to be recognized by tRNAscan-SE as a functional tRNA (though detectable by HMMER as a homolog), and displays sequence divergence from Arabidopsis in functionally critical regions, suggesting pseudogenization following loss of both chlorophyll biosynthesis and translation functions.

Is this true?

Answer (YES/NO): NO